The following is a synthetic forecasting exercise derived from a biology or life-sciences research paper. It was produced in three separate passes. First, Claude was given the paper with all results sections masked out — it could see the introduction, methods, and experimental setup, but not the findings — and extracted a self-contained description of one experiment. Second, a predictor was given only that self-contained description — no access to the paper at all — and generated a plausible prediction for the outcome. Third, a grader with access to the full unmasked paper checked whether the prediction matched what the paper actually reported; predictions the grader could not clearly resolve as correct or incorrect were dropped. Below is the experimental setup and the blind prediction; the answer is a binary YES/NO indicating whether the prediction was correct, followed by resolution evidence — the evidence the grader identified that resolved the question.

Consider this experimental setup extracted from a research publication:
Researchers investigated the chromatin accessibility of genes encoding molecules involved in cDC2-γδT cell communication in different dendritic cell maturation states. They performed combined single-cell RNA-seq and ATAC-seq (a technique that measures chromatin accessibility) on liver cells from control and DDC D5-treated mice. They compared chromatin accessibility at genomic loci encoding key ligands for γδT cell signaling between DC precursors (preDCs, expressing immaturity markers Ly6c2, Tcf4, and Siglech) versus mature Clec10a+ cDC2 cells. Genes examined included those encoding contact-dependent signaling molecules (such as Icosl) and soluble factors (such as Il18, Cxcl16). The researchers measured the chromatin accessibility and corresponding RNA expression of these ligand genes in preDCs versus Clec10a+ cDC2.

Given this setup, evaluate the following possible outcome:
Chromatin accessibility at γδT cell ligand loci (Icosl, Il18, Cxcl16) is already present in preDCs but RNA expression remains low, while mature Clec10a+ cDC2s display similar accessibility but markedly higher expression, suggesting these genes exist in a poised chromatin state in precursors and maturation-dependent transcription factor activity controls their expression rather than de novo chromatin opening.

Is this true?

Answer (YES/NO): NO